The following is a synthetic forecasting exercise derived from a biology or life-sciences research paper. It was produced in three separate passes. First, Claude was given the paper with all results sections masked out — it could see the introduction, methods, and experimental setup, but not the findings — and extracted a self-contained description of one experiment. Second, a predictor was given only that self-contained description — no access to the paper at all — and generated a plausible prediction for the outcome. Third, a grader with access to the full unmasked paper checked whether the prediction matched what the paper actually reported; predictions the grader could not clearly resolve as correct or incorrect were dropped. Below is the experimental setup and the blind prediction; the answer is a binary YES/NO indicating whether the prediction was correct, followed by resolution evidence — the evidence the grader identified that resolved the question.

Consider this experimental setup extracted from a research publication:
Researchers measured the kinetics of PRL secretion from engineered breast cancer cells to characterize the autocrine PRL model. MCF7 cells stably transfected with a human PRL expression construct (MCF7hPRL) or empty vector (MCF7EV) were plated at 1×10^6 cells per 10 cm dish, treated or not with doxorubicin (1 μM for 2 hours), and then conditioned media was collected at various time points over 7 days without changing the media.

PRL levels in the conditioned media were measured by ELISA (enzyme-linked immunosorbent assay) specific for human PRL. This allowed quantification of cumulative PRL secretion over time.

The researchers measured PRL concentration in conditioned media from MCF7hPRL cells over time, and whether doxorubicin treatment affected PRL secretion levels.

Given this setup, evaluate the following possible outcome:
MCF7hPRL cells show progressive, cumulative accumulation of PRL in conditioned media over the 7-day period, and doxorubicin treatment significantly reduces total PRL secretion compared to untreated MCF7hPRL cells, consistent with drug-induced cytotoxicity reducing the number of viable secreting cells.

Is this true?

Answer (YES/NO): NO